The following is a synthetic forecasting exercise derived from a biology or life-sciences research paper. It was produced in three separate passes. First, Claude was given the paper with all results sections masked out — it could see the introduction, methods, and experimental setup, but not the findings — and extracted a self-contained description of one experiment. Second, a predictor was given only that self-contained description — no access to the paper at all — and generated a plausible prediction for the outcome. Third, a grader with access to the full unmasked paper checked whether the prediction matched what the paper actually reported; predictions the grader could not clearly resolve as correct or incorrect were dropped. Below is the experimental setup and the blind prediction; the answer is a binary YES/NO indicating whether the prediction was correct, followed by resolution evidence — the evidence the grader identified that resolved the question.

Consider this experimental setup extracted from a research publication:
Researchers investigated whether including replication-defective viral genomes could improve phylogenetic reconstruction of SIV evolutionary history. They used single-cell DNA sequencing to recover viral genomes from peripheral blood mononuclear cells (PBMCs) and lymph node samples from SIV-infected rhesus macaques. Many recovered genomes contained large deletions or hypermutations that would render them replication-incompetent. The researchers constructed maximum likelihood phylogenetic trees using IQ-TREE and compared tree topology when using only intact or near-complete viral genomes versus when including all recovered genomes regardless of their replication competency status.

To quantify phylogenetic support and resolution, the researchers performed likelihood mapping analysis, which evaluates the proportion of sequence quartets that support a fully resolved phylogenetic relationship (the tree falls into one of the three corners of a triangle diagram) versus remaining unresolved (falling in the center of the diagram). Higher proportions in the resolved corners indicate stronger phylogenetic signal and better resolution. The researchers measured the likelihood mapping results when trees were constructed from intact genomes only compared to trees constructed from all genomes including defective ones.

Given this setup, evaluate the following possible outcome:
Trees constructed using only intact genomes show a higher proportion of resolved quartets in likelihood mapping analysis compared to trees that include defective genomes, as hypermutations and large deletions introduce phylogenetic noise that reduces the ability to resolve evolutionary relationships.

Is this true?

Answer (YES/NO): YES